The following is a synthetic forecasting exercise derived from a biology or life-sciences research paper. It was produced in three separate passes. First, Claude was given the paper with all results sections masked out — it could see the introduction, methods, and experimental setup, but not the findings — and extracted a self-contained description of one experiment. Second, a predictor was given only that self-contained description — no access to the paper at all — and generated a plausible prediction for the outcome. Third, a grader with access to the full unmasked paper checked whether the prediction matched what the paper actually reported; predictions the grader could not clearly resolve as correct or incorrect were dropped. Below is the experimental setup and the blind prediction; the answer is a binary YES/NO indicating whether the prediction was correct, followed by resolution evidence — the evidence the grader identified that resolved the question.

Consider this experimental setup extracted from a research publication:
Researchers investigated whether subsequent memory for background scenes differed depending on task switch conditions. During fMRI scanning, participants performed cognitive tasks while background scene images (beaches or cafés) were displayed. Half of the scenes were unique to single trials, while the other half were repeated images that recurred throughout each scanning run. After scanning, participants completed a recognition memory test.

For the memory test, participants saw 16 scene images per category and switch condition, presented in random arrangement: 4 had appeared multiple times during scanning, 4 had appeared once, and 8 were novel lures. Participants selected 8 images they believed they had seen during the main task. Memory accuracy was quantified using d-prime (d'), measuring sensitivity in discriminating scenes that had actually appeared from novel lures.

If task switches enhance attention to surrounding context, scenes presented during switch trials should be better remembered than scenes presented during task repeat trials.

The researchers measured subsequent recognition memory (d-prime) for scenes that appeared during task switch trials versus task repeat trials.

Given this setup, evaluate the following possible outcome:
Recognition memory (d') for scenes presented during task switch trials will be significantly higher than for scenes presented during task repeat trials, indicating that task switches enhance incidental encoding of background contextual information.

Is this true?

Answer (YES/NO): NO